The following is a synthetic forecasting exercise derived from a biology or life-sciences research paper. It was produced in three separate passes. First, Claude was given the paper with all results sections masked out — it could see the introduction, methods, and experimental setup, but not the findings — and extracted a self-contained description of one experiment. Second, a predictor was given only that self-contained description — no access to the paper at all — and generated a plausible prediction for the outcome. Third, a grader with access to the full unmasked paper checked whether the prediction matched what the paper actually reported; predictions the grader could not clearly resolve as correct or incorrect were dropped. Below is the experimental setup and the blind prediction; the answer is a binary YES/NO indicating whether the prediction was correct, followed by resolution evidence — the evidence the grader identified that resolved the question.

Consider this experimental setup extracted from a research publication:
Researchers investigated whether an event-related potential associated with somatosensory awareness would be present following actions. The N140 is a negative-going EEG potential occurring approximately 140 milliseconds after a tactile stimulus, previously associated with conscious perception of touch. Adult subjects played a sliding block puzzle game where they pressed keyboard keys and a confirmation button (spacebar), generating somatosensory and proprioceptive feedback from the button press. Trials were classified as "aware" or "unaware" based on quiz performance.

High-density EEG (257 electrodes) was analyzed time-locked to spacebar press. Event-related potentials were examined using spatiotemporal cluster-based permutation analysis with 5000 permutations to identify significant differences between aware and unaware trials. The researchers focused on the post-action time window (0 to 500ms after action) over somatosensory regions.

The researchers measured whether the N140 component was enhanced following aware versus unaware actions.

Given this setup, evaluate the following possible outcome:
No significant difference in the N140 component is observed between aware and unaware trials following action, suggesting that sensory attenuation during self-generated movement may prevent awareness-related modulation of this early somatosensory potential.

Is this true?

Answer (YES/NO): NO